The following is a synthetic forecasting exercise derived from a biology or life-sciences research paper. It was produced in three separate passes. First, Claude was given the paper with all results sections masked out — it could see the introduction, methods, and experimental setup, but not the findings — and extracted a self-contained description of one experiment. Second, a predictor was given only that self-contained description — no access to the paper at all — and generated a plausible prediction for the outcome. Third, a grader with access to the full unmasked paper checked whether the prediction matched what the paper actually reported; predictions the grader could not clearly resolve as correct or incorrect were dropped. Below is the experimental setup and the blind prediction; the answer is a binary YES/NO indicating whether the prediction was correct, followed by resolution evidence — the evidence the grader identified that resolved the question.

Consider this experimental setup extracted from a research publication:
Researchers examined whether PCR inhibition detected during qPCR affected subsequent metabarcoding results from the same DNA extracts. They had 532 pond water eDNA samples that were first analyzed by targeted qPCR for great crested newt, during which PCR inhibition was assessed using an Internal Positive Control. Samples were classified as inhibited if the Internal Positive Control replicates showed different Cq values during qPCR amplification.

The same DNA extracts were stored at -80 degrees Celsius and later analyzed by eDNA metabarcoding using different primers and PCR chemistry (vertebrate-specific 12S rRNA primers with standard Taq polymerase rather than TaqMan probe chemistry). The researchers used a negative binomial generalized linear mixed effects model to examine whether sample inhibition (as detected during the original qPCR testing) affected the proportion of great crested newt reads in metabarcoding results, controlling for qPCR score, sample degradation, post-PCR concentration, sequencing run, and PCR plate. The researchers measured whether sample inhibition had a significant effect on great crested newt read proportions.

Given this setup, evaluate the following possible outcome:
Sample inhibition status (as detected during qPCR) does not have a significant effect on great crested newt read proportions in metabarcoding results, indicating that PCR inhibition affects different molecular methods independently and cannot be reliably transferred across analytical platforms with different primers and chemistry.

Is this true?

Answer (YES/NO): YES